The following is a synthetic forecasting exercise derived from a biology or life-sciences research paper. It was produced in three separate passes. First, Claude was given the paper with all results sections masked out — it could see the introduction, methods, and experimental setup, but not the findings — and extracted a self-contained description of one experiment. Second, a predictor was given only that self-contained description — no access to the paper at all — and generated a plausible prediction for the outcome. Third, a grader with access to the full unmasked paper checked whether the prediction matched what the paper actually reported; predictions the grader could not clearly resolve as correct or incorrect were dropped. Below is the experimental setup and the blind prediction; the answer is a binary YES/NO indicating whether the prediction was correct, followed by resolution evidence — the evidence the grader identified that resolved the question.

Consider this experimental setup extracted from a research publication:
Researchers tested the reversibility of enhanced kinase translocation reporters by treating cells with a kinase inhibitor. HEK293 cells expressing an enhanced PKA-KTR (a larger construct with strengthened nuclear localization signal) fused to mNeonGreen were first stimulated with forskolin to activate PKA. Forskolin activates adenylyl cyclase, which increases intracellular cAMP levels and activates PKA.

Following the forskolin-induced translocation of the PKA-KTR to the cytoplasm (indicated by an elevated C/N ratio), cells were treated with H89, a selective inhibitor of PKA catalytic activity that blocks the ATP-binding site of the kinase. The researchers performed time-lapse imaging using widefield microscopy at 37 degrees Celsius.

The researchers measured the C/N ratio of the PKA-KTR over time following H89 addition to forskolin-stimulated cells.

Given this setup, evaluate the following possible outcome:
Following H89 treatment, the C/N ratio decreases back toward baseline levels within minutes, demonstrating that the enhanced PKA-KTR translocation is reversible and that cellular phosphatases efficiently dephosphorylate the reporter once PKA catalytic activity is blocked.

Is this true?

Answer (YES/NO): YES